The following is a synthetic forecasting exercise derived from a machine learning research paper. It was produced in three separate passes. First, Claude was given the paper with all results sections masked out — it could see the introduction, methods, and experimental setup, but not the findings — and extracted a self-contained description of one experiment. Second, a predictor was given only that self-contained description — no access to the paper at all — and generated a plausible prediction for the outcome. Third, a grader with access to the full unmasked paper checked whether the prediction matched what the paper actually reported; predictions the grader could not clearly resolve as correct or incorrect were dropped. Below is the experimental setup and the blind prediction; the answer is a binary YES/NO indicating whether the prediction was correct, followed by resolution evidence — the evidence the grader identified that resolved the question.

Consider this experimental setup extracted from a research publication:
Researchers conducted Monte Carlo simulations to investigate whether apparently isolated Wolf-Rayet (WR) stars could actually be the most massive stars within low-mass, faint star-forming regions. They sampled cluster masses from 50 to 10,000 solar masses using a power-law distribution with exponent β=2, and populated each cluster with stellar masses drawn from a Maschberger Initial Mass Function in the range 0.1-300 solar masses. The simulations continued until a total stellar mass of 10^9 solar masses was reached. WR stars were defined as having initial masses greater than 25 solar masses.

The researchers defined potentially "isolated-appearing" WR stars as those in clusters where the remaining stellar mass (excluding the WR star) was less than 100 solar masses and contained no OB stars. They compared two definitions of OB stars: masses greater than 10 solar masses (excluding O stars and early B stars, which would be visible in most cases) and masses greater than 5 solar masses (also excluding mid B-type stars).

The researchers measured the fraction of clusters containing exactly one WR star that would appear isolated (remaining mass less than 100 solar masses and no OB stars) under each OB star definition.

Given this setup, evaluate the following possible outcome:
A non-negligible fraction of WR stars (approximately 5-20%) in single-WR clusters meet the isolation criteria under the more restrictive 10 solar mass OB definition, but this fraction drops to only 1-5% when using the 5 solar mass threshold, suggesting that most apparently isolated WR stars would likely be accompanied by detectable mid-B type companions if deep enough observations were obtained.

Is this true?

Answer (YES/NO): NO